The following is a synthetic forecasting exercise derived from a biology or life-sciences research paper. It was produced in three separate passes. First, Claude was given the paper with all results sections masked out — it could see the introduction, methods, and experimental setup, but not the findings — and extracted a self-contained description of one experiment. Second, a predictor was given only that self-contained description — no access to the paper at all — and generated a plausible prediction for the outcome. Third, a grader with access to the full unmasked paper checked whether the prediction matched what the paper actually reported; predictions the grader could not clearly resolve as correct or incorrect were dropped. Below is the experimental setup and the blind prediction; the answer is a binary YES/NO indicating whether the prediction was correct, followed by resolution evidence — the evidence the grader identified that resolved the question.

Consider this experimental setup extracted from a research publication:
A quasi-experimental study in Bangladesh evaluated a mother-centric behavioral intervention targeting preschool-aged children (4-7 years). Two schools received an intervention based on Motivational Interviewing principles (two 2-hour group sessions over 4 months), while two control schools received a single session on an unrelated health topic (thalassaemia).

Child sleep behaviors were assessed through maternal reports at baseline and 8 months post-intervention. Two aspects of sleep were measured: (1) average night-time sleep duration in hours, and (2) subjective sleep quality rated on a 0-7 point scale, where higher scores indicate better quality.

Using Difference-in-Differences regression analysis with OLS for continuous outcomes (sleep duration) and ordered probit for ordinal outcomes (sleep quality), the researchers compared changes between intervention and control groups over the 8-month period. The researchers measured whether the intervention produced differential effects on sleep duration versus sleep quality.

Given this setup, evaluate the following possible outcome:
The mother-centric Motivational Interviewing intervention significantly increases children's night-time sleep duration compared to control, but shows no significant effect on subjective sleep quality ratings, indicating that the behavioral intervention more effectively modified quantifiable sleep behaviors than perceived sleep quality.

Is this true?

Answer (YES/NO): NO